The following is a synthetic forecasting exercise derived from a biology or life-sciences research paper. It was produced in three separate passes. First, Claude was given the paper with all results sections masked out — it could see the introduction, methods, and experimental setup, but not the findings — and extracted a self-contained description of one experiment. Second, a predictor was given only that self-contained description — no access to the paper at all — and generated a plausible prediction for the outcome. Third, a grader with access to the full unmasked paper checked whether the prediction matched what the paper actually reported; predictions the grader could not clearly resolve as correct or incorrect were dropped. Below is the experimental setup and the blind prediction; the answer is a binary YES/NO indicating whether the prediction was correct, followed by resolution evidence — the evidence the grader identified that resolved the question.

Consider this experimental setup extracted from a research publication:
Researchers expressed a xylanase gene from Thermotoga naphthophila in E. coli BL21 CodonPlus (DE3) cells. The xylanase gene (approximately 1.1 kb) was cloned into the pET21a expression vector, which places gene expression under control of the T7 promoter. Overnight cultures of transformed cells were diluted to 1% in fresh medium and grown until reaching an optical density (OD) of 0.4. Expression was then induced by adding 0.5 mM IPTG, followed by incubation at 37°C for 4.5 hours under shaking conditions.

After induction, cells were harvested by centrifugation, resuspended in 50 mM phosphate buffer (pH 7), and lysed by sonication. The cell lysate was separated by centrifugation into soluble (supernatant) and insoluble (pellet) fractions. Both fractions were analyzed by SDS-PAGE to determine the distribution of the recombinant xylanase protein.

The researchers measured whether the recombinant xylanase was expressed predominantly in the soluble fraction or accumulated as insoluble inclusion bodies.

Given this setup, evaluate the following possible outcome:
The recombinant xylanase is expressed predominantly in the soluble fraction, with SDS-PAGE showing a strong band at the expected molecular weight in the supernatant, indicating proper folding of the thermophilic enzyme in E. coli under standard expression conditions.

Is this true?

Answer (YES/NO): YES